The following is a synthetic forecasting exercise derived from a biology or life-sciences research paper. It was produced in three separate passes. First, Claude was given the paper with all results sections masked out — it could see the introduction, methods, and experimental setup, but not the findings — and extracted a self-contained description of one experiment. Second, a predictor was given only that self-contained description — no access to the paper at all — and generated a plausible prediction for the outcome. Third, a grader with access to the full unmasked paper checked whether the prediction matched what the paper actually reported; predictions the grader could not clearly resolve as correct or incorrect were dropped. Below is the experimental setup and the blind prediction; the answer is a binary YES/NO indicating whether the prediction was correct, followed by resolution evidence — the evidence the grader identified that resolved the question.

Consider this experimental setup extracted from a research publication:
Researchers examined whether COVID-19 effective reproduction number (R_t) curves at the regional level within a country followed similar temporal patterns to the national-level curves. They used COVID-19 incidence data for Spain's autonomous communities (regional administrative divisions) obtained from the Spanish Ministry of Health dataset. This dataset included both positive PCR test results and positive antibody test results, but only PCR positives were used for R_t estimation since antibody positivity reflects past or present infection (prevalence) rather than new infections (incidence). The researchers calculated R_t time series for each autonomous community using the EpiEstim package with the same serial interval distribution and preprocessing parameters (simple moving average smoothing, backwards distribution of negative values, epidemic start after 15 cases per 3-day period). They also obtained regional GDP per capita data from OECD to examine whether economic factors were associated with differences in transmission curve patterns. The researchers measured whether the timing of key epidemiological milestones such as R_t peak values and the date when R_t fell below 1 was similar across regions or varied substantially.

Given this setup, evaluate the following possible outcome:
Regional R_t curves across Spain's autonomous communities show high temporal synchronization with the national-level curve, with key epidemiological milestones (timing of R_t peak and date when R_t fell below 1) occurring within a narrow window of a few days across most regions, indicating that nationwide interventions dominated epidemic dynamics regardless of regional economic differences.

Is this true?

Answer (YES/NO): NO